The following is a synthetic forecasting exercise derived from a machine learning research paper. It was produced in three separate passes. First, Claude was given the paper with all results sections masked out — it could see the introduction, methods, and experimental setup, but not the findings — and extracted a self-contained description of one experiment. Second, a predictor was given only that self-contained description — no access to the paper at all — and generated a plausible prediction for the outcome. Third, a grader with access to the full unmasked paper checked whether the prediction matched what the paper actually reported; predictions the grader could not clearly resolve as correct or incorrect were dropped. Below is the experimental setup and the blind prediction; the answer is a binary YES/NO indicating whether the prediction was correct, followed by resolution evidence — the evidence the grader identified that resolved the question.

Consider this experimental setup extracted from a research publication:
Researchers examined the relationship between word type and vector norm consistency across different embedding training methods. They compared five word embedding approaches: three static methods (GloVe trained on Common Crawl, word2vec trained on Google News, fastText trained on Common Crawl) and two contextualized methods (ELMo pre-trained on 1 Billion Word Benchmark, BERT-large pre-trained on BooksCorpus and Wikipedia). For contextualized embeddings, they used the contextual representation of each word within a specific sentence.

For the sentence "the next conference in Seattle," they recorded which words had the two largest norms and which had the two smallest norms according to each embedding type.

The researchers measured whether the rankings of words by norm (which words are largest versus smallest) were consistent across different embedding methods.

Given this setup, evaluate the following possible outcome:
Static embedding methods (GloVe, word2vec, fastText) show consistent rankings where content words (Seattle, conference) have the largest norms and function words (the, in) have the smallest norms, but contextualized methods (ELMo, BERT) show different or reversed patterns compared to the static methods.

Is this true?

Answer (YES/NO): NO